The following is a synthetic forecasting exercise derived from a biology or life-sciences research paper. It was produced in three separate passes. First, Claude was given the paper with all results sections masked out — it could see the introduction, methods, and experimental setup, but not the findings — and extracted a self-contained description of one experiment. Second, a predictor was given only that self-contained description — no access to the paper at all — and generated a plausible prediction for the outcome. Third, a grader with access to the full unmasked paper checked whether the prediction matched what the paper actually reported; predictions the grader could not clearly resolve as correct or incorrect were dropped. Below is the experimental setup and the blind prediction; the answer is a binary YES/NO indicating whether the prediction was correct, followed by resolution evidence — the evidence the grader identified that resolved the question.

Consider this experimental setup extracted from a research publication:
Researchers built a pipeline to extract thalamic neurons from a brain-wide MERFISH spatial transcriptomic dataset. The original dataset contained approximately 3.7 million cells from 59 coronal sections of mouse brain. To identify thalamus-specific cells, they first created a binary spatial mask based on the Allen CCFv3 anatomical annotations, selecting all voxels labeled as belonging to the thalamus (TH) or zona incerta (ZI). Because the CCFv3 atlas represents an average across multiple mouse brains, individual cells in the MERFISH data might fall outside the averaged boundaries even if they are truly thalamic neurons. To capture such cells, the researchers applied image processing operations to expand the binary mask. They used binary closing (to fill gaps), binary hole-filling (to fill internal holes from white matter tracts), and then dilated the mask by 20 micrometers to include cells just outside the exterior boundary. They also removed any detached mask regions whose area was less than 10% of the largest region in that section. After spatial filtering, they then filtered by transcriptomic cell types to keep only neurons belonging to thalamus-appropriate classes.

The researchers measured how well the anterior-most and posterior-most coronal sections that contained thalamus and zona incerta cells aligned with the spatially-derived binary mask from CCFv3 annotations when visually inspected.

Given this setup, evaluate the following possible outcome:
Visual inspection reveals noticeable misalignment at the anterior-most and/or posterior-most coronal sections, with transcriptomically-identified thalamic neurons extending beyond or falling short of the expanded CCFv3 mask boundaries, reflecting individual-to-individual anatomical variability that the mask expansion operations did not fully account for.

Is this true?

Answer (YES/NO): YES